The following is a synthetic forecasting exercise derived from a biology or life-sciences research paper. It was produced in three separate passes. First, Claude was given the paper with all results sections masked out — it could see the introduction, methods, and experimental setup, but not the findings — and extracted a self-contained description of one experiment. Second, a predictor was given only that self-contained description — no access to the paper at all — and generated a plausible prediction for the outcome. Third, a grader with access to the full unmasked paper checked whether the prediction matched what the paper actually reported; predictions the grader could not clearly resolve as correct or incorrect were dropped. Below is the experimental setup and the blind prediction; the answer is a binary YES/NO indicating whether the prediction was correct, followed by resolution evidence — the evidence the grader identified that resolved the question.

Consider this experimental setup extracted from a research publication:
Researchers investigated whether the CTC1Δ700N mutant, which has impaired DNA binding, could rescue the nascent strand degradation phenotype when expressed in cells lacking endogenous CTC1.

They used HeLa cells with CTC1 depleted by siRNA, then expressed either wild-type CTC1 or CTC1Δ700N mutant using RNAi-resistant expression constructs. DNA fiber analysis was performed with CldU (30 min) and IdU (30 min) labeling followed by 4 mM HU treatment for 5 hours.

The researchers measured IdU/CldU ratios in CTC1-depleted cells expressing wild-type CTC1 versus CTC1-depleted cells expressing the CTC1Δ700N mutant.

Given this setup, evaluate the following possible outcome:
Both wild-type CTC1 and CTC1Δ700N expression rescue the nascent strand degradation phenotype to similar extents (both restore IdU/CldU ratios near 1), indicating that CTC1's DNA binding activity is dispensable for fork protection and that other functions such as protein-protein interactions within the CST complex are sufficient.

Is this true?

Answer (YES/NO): NO